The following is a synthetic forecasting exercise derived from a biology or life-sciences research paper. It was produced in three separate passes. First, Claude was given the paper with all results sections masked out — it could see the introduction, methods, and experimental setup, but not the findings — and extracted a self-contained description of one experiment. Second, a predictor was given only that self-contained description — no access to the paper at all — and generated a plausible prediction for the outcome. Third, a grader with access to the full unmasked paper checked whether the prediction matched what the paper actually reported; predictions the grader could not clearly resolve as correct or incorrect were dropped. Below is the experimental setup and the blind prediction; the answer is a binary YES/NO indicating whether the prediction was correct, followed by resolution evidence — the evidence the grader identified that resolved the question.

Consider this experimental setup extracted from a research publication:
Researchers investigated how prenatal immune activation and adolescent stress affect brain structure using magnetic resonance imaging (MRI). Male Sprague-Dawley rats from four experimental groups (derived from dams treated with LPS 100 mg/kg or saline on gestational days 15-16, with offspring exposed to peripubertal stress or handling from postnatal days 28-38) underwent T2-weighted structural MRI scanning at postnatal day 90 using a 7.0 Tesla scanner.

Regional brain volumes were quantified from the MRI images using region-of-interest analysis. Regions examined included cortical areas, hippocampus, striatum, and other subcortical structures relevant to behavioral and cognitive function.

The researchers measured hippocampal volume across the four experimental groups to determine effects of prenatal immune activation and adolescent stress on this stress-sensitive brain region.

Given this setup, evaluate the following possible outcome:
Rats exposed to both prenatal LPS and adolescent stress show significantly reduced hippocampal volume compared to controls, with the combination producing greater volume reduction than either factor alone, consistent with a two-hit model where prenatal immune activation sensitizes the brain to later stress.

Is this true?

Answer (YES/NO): NO